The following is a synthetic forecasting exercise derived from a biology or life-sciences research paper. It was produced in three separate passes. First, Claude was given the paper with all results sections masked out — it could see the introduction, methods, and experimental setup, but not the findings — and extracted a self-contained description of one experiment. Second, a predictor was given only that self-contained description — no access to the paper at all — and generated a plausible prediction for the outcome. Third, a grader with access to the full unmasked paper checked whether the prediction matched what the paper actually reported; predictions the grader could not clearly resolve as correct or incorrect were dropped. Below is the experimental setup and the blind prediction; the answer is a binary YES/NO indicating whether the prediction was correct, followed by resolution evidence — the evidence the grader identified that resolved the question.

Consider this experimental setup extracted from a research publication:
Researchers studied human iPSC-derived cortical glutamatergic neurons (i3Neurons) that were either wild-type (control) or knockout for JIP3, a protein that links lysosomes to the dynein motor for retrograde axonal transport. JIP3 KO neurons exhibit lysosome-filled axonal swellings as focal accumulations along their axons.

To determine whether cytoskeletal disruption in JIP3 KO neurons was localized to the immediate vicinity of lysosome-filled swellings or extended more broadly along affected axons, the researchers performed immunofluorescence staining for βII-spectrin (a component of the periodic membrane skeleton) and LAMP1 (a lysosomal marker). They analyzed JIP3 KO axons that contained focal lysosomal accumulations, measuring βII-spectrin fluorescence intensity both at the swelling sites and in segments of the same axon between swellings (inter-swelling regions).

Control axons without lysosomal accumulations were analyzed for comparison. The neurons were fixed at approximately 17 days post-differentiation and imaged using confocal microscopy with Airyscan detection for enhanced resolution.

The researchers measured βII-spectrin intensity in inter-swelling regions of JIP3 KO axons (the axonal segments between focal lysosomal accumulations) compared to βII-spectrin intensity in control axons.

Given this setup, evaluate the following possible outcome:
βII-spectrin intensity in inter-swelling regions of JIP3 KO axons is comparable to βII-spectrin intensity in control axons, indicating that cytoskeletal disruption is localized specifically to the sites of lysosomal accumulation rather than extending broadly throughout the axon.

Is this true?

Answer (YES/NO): NO